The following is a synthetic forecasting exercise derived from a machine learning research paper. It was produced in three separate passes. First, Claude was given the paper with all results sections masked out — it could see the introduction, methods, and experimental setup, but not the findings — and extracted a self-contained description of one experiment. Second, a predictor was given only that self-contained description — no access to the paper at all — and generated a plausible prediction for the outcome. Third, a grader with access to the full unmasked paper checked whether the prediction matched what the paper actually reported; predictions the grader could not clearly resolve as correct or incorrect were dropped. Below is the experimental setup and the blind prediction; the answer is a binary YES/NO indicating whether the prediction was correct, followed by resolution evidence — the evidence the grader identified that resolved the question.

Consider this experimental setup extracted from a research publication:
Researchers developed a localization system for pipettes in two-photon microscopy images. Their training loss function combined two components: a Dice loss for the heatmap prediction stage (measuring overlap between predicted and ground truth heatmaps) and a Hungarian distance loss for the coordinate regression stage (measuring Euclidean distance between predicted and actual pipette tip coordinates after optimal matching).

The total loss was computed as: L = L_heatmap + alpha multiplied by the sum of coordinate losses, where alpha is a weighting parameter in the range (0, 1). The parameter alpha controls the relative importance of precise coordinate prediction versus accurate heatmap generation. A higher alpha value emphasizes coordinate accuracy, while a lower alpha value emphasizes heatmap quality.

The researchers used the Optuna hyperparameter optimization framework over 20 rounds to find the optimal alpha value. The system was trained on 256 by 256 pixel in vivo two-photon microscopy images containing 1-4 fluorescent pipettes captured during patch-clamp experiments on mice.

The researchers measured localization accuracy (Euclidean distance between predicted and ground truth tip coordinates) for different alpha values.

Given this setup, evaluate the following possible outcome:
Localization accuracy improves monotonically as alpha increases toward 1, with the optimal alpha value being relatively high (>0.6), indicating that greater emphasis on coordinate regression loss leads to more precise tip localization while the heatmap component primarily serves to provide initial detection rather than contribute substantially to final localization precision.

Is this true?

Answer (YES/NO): NO